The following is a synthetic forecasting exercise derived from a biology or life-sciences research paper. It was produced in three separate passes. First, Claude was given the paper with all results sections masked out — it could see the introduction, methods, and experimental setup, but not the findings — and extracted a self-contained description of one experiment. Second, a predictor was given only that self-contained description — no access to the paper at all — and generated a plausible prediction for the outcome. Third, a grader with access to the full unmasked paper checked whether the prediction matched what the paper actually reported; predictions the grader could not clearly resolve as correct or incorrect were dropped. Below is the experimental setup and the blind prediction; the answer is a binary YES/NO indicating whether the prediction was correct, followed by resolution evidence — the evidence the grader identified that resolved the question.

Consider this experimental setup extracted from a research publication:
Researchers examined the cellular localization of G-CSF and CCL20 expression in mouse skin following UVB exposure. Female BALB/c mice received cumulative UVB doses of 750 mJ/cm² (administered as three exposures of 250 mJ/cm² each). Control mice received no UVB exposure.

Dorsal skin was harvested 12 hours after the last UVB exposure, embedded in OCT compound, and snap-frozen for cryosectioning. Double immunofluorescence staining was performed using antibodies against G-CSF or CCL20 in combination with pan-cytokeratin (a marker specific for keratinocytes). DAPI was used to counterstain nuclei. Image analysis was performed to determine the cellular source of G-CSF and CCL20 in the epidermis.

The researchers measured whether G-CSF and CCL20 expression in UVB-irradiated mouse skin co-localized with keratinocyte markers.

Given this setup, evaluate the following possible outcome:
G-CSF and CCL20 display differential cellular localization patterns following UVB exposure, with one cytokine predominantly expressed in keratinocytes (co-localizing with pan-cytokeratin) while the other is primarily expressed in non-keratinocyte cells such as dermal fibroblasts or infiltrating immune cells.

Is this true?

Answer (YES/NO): NO